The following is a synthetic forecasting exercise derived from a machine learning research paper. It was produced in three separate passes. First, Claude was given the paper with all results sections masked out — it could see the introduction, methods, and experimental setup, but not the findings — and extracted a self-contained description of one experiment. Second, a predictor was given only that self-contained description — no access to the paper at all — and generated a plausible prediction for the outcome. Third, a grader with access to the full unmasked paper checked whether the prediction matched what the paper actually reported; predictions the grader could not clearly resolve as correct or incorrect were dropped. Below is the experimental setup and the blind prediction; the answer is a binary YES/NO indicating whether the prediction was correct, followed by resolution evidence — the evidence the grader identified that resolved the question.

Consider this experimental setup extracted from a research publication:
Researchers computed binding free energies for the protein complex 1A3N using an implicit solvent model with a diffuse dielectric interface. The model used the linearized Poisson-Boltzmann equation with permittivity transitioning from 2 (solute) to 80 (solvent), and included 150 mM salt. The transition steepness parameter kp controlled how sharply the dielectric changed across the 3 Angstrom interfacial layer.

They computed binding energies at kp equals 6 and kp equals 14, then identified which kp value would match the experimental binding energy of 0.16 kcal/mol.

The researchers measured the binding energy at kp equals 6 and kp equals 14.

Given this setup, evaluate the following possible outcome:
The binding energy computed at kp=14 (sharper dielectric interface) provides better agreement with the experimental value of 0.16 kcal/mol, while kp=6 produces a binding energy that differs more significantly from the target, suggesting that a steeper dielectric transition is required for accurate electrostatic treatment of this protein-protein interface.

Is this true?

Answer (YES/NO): YES